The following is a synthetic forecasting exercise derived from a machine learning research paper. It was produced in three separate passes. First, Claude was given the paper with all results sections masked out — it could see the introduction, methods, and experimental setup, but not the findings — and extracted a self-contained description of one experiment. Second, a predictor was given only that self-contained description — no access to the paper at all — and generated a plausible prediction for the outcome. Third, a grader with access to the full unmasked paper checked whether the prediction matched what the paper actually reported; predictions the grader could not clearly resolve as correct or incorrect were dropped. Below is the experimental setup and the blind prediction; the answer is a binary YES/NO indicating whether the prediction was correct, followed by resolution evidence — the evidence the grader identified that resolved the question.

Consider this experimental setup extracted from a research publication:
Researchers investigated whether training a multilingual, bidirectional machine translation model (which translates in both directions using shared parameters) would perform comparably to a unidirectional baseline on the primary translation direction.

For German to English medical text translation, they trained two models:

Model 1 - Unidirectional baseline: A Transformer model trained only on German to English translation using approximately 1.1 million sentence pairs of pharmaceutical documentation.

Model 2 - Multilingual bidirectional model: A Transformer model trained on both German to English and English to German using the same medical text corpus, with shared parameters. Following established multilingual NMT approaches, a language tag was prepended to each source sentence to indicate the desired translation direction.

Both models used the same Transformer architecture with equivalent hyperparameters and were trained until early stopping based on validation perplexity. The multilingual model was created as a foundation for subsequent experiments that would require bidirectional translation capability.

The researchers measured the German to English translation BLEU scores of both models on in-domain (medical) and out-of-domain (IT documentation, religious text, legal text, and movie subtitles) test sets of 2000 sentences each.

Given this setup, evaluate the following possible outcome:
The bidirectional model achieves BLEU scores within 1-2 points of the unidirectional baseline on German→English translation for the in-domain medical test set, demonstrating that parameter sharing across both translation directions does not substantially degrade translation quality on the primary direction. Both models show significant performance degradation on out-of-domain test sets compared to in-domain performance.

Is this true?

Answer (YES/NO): YES